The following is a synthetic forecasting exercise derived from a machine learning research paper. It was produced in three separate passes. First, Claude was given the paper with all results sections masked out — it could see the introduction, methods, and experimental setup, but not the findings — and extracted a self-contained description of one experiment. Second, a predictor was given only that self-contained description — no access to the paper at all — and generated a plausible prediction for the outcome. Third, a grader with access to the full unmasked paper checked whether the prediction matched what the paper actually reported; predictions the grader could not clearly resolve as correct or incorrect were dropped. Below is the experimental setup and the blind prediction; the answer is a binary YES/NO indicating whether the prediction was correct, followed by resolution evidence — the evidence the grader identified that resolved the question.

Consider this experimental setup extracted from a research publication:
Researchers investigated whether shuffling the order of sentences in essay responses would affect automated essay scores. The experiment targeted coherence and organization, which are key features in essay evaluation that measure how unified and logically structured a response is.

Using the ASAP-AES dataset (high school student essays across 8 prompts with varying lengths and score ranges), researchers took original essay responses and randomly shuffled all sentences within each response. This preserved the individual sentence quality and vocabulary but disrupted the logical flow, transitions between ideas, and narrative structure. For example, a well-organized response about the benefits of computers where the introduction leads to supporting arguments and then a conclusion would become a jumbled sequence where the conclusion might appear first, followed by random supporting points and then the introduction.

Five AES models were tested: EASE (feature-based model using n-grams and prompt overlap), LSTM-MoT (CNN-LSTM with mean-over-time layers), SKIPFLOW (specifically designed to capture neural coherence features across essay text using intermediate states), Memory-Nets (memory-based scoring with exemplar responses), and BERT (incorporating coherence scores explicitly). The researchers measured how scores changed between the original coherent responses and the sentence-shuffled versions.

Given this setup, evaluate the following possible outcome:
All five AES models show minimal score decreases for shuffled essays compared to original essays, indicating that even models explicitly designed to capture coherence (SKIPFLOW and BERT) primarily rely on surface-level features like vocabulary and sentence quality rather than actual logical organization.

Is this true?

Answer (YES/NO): NO